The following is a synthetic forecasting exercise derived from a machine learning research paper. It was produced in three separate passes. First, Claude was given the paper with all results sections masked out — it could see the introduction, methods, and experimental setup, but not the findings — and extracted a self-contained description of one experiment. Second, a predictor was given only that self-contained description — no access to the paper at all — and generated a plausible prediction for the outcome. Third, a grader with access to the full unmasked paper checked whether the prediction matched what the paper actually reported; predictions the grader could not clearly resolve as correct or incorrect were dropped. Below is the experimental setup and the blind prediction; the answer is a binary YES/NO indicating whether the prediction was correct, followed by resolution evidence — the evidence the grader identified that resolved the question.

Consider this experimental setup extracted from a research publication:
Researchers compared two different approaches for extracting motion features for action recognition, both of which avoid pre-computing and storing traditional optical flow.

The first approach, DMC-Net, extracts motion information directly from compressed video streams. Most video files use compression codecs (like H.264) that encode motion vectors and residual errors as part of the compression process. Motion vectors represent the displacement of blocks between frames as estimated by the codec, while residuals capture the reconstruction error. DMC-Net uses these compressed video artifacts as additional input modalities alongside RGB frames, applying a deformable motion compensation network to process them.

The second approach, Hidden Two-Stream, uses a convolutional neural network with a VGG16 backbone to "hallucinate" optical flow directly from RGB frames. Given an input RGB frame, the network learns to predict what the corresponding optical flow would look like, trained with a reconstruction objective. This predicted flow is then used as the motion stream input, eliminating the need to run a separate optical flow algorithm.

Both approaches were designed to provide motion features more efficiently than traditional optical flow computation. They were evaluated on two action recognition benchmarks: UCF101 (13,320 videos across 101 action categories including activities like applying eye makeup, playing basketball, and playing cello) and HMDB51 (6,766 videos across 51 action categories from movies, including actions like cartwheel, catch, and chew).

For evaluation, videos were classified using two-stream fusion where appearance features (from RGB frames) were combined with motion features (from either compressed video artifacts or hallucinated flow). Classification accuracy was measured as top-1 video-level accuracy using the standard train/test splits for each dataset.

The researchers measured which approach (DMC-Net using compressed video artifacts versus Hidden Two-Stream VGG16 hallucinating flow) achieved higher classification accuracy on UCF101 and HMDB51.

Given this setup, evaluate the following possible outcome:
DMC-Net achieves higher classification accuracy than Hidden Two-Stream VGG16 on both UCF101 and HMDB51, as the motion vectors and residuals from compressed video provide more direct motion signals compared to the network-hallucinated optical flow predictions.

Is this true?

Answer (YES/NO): YES